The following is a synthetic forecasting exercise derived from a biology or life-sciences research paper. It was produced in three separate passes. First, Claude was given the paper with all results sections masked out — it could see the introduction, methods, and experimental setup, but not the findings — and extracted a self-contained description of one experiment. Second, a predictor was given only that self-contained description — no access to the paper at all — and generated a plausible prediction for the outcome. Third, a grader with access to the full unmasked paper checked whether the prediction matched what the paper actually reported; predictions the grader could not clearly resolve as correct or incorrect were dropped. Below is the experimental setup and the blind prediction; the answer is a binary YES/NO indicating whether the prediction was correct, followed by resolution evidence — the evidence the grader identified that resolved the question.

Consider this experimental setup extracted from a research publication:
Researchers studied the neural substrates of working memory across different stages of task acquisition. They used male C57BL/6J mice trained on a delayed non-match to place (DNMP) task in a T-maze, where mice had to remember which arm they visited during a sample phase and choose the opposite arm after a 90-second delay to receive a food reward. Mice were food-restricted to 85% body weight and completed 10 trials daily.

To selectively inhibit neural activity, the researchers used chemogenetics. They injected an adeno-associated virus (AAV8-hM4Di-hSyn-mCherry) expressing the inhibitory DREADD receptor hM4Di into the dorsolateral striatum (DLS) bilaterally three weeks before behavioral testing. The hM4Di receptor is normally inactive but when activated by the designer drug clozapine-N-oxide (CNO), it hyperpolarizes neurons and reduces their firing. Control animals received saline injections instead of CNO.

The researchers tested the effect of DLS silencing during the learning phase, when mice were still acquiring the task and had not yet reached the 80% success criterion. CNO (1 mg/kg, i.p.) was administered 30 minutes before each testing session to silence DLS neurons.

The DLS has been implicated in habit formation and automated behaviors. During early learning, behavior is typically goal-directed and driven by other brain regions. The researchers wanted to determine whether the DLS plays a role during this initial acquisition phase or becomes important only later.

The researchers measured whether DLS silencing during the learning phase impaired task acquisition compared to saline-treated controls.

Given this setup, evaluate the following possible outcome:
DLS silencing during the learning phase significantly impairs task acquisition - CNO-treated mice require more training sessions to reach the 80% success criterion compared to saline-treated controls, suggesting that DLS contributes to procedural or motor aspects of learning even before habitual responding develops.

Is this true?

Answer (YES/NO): NO